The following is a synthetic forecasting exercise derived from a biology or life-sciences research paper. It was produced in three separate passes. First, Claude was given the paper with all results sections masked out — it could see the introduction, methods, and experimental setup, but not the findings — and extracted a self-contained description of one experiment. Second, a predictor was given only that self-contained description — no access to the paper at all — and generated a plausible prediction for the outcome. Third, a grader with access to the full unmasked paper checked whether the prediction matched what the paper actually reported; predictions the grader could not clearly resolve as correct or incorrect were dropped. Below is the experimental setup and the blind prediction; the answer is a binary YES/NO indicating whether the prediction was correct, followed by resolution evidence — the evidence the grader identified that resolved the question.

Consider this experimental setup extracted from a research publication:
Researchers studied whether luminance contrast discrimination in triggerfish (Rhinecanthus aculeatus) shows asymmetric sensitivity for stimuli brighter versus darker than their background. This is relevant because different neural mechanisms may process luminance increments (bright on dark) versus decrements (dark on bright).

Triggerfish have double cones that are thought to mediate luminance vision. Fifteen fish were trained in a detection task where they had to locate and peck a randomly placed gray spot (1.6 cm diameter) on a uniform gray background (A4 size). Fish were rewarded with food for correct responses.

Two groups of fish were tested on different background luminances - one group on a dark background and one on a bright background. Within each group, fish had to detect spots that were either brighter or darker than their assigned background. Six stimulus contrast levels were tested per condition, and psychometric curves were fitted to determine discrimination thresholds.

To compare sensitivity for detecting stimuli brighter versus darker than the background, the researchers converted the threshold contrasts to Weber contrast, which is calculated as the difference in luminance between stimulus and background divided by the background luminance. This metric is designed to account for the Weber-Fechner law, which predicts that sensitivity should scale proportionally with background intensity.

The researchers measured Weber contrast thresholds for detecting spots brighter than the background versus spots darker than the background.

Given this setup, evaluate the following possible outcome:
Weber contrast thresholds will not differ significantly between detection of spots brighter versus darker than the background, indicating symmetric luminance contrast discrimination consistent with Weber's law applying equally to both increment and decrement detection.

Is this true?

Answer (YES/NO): NO